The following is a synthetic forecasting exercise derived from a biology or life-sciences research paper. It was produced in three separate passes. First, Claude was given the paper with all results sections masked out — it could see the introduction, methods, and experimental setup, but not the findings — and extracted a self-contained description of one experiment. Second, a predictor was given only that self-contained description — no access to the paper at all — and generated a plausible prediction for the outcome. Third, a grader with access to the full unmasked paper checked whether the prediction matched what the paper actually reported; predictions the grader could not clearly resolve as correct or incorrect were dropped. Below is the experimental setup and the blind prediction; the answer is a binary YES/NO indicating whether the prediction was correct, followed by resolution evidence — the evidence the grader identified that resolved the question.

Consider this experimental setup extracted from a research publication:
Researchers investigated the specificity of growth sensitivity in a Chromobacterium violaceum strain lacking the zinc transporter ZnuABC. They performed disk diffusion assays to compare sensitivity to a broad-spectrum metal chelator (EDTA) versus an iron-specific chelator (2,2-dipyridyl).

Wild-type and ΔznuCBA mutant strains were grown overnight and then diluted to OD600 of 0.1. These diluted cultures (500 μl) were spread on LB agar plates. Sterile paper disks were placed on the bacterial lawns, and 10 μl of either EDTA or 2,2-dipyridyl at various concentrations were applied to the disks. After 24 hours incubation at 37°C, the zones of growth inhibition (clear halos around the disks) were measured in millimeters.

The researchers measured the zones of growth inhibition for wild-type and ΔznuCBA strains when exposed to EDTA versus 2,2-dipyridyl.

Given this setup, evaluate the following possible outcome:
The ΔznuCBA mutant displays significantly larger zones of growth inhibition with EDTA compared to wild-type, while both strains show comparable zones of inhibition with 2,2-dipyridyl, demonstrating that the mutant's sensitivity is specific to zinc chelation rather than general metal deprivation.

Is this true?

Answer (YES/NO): YES